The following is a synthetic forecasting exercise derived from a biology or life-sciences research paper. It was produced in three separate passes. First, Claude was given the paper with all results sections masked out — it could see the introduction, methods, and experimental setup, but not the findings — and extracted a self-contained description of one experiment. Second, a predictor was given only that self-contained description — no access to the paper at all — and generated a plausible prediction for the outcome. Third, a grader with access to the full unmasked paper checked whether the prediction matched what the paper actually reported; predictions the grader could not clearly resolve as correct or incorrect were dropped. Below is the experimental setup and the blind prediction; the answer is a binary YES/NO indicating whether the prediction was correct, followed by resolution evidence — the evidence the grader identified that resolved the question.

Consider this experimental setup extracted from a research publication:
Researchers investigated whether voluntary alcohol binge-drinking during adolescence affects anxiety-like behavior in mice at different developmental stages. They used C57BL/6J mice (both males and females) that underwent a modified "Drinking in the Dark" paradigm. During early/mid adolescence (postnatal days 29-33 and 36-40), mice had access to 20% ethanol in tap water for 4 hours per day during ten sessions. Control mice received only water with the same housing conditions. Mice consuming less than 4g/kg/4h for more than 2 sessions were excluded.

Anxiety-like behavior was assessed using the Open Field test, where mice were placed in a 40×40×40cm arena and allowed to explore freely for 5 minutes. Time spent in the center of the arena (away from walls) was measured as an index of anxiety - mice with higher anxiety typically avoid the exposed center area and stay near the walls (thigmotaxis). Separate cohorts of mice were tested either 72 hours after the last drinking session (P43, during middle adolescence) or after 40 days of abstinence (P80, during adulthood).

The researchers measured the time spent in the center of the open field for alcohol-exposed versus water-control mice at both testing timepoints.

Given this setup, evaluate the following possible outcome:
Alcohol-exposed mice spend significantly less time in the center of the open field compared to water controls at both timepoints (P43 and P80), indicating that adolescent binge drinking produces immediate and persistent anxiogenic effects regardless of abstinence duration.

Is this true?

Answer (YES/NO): NO